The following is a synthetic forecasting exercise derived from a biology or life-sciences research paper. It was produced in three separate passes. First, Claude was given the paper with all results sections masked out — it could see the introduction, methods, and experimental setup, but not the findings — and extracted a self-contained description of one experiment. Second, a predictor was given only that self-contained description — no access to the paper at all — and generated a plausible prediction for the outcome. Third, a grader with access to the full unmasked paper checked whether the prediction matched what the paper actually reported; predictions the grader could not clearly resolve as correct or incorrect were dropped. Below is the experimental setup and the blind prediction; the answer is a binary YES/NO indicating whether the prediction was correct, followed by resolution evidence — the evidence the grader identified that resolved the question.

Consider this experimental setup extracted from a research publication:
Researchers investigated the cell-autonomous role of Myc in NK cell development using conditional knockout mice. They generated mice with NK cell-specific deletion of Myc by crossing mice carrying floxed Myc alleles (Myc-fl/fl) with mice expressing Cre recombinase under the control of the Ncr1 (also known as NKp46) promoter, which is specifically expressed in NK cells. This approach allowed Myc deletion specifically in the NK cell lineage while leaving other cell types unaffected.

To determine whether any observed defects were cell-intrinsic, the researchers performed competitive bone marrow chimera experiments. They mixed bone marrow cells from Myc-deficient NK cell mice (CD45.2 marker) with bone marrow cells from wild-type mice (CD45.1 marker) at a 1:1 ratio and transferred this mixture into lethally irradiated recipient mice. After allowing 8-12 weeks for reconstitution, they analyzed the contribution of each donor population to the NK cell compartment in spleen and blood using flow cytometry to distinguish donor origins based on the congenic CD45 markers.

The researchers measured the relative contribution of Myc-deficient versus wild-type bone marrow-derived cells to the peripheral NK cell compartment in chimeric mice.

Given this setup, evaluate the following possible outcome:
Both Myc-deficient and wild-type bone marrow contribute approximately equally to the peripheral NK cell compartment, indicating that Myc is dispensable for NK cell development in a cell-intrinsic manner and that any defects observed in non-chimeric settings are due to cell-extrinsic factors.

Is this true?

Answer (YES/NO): NO